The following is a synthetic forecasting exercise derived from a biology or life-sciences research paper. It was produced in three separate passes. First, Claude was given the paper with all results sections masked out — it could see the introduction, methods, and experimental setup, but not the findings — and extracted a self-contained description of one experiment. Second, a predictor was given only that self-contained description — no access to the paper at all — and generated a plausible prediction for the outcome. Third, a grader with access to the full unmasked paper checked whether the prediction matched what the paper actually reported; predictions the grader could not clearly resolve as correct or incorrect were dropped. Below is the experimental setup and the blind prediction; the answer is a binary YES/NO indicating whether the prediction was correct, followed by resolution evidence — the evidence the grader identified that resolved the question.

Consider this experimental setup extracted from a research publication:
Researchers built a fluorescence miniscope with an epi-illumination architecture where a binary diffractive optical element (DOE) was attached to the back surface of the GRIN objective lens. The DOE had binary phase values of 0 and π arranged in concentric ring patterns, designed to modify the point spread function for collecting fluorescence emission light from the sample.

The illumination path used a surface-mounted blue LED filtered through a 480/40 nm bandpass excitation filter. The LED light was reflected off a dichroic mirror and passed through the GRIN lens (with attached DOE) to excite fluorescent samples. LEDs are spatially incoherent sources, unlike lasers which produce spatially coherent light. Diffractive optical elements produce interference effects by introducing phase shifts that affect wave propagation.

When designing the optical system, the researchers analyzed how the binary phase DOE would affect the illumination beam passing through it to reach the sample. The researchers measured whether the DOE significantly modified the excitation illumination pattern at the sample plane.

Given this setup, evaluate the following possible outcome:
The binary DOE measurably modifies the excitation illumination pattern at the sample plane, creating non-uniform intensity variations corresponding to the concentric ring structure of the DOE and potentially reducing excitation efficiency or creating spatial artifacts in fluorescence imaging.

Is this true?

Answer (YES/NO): NO